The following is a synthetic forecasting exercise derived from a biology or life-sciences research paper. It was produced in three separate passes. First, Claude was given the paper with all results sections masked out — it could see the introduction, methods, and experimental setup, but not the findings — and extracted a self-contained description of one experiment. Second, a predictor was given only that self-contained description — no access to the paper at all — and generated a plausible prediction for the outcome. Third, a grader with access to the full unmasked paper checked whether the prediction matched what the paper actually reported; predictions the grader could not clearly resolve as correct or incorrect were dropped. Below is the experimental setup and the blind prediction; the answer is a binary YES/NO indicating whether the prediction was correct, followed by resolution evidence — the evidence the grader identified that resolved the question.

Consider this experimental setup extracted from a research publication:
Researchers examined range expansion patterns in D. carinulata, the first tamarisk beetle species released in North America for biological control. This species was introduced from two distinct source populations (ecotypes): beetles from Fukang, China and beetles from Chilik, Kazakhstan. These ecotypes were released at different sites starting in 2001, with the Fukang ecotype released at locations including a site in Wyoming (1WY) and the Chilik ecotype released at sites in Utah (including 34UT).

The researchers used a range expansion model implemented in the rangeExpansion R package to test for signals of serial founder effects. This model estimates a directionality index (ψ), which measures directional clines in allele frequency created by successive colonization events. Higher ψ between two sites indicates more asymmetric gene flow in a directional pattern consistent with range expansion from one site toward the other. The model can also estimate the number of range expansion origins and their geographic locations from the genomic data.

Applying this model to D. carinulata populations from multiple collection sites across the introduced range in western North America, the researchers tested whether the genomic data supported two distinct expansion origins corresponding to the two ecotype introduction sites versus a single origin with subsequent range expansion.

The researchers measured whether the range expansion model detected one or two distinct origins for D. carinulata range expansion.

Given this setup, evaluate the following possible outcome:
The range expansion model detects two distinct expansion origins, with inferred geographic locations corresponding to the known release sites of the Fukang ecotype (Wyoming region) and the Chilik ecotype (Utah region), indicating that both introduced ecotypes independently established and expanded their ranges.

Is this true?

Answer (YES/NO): NO